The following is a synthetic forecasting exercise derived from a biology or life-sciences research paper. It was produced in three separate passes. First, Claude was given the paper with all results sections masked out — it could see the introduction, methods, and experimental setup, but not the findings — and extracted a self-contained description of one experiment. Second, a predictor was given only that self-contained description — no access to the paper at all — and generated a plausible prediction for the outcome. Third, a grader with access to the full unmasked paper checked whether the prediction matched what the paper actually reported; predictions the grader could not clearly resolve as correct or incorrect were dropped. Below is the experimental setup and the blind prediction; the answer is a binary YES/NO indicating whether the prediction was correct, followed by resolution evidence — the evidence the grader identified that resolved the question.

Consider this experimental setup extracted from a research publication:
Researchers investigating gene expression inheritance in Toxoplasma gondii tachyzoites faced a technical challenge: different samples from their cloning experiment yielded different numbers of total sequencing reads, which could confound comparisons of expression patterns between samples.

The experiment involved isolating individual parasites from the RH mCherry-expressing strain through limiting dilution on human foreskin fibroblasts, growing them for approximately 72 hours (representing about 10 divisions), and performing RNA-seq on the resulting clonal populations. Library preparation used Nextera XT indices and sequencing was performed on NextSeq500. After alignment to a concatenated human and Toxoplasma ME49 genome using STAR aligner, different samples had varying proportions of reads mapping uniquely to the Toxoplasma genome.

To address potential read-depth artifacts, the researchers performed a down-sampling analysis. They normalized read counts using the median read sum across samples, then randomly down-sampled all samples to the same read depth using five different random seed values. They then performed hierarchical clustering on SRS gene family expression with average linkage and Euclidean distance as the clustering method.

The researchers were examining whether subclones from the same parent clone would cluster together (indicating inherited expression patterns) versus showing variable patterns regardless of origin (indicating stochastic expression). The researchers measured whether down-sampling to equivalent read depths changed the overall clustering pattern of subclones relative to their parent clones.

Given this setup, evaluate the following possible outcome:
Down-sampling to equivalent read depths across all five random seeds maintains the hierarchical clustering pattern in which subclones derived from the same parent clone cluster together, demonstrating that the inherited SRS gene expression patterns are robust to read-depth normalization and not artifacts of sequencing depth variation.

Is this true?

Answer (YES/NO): NO